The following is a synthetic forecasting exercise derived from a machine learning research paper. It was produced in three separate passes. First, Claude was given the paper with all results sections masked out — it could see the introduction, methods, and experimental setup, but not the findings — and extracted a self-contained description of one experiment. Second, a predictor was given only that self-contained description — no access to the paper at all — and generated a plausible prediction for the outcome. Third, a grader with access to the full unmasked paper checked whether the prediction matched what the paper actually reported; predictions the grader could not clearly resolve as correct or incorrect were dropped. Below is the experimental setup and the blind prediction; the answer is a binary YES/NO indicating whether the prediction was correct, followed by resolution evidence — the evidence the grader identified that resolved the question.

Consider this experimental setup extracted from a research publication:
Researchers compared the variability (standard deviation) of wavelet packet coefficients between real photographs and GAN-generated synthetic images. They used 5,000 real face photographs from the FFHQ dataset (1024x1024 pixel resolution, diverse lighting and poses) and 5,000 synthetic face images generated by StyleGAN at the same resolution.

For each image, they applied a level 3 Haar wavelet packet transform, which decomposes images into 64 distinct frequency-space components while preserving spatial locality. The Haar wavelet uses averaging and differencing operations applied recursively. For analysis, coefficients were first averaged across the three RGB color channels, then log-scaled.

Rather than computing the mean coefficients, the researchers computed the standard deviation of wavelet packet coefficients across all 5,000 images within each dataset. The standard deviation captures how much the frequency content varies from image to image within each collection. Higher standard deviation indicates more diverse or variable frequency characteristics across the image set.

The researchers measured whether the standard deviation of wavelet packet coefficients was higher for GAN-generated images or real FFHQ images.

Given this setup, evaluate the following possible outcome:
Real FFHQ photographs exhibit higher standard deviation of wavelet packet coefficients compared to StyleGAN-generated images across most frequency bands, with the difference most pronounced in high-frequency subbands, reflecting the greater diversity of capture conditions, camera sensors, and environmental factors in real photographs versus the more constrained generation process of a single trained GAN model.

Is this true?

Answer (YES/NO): NO